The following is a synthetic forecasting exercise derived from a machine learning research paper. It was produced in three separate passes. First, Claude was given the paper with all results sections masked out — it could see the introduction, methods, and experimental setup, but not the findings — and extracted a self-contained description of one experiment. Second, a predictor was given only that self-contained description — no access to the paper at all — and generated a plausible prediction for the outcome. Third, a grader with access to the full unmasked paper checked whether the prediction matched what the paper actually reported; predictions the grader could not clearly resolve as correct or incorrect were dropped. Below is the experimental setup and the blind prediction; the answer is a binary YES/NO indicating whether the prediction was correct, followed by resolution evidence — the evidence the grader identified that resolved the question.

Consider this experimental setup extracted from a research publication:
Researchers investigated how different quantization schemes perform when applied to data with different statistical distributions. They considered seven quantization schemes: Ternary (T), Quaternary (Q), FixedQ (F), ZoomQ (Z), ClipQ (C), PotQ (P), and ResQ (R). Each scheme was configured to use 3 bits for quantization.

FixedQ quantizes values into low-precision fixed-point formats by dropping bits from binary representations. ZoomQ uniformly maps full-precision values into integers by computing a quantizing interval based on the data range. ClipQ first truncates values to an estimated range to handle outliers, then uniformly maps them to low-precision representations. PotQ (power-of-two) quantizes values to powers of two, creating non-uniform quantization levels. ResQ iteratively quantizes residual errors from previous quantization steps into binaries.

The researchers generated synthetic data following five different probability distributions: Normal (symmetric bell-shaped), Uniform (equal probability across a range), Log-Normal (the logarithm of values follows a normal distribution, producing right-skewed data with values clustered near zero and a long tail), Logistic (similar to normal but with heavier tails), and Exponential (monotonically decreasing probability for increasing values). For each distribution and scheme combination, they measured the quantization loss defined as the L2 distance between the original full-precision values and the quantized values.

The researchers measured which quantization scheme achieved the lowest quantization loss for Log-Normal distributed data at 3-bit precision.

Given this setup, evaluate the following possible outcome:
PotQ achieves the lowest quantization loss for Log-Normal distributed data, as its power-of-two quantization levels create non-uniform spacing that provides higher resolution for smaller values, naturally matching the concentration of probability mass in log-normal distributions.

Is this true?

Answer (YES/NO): YES